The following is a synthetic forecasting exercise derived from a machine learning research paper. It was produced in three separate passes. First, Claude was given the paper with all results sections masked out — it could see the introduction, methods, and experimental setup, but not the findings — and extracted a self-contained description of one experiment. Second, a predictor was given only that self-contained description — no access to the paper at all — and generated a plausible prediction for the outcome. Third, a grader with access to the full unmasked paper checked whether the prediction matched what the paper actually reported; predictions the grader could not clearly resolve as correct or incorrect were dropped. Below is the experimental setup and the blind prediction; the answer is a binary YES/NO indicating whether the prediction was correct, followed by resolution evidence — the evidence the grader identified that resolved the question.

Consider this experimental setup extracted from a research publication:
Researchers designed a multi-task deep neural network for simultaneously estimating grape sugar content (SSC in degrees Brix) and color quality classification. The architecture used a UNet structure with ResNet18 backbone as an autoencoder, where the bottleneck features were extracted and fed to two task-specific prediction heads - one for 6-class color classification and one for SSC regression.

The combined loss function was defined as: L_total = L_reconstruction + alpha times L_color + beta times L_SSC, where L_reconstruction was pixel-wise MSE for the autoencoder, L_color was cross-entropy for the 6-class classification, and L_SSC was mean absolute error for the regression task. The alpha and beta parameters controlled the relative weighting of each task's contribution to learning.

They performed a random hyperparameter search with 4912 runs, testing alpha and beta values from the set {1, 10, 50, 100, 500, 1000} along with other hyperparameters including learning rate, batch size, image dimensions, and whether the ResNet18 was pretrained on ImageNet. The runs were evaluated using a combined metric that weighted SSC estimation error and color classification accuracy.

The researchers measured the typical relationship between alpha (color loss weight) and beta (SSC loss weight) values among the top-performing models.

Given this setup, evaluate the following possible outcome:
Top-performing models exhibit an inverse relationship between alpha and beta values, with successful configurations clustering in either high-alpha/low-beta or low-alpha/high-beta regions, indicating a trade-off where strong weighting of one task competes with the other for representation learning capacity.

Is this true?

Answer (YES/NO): NO